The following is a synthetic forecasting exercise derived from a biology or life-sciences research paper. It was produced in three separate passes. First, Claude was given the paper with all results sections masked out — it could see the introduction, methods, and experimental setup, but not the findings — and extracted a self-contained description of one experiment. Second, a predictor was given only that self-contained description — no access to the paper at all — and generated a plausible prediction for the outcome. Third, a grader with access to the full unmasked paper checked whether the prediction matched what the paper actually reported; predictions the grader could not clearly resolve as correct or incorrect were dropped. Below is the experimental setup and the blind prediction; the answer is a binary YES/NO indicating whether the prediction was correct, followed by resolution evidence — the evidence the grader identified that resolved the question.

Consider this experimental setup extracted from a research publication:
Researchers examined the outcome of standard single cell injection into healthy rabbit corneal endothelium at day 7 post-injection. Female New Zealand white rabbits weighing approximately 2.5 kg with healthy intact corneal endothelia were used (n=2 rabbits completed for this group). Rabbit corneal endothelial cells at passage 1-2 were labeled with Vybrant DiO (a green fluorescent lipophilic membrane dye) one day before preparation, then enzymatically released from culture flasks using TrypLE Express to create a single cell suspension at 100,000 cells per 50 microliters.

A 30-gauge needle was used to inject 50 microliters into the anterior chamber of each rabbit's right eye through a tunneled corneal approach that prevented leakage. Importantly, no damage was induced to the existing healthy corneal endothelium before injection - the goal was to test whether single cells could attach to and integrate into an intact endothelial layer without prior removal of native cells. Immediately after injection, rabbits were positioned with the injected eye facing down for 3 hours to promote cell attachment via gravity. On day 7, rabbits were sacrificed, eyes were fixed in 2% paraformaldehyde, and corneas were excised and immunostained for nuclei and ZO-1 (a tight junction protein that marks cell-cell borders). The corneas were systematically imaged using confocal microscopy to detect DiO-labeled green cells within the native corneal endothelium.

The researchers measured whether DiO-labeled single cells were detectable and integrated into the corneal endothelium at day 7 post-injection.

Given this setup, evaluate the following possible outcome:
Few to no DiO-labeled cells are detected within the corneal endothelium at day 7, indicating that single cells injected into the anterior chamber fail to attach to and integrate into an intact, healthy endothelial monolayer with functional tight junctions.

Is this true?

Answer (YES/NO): YES